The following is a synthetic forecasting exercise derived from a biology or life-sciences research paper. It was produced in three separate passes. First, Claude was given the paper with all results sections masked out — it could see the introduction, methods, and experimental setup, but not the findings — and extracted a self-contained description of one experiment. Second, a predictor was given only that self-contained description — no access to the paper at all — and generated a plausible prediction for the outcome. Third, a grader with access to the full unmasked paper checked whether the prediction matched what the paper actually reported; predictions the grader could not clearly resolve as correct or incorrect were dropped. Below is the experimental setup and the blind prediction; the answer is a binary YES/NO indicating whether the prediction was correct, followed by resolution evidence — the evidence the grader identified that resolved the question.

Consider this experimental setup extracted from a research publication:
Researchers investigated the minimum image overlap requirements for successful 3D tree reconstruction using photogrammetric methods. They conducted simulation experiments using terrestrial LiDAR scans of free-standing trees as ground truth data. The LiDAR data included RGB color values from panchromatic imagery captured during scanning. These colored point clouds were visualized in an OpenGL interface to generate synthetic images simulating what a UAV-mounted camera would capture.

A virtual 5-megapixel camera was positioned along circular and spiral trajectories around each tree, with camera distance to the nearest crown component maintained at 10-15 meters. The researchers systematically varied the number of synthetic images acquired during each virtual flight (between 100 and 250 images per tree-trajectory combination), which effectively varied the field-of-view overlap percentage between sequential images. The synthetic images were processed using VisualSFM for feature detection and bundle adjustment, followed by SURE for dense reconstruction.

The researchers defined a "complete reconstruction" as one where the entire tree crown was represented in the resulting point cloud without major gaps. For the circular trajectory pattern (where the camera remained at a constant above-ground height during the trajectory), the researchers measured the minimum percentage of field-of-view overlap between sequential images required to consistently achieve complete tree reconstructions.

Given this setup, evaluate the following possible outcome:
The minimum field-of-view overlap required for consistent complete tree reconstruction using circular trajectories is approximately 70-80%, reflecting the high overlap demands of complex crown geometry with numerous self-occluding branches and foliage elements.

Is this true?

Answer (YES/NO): NO